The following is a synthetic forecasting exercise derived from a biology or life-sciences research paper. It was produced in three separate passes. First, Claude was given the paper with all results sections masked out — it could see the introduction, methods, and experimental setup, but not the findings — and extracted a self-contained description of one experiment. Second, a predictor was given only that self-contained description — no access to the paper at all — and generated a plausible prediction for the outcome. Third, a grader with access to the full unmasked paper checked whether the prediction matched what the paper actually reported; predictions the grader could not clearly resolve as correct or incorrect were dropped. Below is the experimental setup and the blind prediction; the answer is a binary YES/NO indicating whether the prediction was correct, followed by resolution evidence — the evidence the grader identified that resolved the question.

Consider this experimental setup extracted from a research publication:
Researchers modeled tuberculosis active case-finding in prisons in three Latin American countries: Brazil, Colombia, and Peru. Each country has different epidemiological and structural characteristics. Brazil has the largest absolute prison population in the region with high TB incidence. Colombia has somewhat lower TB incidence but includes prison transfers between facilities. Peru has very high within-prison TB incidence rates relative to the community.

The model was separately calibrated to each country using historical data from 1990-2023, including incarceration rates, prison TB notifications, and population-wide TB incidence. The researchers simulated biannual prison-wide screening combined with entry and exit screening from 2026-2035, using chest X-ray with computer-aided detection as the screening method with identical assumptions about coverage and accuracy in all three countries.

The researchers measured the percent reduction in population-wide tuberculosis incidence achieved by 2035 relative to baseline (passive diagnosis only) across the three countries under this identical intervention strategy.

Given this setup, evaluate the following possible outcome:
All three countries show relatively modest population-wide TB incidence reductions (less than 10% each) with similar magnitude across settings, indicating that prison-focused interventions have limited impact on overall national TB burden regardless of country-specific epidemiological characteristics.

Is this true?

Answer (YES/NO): NO